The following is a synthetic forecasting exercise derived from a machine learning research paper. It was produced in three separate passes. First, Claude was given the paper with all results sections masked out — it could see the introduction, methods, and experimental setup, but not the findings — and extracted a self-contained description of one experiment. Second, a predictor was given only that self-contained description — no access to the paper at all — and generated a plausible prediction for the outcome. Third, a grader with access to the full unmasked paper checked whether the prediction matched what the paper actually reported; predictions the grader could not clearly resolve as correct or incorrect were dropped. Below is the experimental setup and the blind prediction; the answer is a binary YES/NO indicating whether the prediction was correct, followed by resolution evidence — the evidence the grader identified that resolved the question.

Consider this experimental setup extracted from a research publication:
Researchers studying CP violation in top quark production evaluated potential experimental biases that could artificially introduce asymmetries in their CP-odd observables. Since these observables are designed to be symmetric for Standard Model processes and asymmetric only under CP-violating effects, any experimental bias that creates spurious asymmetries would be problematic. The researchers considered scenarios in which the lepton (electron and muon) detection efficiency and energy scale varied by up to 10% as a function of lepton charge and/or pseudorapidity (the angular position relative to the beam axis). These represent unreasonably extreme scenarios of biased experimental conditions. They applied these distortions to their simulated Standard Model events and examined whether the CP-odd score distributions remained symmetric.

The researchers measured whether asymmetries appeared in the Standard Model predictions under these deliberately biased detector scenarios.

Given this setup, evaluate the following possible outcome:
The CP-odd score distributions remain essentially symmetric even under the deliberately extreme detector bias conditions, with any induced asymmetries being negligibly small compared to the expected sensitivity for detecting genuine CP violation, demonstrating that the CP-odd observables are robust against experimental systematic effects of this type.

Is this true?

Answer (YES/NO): YES